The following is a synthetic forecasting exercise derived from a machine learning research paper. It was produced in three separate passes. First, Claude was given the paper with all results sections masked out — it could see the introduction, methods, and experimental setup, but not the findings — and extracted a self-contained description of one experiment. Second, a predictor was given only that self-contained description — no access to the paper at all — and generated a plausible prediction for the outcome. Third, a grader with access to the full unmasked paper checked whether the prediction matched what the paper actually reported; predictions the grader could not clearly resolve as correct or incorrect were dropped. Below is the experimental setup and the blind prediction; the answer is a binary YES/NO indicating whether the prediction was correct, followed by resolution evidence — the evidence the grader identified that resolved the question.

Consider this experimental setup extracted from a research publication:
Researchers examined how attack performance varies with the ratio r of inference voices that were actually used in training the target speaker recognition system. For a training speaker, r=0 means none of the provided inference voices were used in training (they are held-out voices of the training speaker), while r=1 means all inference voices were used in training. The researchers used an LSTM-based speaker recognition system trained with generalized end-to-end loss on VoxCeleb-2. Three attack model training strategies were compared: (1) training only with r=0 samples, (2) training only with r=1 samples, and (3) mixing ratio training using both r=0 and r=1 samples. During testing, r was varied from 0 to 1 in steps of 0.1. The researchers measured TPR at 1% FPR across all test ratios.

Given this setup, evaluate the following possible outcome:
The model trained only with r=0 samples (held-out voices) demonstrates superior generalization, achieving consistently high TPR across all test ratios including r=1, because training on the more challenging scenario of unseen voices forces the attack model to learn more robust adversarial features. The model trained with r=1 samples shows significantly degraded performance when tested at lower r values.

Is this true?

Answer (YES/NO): NO